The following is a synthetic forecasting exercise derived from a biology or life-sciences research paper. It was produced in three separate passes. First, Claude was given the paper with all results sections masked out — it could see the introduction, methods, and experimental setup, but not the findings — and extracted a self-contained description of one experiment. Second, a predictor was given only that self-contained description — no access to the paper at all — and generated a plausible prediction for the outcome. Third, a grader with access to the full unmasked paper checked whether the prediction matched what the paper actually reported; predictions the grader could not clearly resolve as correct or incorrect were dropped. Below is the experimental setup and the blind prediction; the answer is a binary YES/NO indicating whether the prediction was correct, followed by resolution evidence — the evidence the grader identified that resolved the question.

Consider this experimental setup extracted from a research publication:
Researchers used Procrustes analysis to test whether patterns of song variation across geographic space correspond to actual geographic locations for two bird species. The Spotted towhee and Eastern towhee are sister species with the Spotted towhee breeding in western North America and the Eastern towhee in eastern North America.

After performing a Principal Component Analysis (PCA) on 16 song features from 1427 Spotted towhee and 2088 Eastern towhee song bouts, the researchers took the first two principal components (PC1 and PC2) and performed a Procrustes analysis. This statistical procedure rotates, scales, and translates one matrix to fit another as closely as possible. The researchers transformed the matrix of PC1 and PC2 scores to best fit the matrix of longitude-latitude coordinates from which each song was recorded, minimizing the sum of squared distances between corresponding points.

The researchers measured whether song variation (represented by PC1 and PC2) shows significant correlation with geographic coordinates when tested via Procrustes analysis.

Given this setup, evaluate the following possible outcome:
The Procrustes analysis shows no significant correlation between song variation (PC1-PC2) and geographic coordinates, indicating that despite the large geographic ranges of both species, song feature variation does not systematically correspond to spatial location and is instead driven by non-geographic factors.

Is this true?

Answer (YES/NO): NO